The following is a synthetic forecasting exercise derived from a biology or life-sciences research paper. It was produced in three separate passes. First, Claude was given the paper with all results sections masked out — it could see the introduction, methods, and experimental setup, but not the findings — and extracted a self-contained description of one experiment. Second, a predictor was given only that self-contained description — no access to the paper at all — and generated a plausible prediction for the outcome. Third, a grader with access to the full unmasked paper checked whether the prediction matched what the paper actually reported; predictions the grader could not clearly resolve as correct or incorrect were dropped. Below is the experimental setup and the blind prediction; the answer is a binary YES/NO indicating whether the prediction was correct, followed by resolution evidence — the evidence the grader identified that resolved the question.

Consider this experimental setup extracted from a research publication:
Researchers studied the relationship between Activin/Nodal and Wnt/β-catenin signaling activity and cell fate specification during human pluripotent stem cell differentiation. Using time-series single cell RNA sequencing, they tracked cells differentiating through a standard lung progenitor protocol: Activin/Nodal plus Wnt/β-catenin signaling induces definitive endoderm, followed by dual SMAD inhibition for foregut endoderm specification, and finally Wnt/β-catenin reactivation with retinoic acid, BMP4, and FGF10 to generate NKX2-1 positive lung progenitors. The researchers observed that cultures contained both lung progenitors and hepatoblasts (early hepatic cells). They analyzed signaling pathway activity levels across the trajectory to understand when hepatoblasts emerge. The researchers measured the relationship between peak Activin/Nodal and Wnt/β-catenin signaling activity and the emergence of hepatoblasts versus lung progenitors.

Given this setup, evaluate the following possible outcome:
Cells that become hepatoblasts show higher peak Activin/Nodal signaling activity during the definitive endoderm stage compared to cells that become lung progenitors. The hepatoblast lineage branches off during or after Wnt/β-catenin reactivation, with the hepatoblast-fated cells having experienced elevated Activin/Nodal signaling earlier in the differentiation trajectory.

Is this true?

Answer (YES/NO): NO